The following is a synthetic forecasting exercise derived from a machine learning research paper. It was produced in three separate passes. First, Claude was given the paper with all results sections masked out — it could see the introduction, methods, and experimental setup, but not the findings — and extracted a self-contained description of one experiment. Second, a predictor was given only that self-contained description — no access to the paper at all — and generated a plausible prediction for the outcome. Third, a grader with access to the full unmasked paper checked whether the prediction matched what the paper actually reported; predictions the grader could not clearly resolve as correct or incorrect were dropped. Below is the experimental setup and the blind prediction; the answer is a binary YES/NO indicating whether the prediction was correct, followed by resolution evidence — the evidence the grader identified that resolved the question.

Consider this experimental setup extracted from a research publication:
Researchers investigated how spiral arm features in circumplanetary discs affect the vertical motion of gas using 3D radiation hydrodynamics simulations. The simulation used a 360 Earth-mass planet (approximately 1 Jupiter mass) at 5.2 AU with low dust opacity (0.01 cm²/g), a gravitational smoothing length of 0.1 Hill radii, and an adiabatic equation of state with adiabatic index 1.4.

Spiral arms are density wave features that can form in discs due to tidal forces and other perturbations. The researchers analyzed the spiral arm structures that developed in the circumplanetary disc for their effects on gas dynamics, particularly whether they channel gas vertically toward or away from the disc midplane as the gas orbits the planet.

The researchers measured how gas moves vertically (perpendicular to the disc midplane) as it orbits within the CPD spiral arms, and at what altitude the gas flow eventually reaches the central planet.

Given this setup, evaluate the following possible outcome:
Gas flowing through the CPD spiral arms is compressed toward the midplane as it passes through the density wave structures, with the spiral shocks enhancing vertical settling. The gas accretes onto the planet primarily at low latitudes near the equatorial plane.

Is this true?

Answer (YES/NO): NO